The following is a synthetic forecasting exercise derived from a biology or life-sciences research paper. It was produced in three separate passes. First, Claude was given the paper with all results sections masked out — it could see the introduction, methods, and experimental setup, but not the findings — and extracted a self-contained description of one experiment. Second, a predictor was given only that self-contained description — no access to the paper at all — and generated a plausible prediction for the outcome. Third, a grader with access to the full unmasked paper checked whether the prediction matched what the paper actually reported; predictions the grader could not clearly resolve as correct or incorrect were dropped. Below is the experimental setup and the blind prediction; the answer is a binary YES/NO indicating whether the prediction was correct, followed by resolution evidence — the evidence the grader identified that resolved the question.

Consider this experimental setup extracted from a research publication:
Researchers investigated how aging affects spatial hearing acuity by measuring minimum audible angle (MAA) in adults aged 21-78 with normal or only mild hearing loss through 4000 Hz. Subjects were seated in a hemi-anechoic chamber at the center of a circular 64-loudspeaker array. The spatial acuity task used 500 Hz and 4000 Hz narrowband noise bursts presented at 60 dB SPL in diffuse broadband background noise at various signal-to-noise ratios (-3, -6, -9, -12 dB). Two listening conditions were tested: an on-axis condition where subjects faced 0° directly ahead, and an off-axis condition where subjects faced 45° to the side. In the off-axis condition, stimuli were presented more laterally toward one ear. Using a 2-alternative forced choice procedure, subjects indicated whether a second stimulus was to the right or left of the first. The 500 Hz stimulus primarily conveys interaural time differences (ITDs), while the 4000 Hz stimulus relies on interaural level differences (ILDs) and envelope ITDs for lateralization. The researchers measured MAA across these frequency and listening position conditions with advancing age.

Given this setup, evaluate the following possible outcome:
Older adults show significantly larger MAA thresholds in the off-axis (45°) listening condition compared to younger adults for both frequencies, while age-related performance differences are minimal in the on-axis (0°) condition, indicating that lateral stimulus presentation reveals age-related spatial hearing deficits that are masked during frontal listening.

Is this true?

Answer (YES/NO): NO